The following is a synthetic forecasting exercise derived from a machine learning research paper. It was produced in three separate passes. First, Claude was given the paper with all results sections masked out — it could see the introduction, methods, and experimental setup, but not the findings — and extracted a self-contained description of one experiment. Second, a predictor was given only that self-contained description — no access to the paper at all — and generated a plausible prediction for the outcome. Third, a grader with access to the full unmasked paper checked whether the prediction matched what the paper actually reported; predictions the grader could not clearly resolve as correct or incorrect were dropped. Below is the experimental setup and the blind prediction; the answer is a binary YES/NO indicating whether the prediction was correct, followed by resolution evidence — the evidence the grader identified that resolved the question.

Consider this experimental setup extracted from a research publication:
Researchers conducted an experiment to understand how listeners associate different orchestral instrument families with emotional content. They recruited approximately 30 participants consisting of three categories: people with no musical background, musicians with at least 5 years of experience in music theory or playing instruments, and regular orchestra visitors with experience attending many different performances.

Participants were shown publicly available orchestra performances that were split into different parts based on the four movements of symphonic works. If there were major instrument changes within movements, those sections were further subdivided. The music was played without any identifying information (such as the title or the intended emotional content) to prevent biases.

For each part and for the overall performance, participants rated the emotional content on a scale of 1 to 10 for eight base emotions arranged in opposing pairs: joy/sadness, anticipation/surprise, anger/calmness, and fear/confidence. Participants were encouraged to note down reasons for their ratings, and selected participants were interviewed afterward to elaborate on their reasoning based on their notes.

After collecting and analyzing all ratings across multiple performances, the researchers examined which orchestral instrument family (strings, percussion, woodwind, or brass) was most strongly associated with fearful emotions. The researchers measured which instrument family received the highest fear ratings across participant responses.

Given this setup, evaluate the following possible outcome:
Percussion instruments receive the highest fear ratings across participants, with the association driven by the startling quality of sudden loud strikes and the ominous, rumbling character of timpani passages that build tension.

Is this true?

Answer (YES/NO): NO